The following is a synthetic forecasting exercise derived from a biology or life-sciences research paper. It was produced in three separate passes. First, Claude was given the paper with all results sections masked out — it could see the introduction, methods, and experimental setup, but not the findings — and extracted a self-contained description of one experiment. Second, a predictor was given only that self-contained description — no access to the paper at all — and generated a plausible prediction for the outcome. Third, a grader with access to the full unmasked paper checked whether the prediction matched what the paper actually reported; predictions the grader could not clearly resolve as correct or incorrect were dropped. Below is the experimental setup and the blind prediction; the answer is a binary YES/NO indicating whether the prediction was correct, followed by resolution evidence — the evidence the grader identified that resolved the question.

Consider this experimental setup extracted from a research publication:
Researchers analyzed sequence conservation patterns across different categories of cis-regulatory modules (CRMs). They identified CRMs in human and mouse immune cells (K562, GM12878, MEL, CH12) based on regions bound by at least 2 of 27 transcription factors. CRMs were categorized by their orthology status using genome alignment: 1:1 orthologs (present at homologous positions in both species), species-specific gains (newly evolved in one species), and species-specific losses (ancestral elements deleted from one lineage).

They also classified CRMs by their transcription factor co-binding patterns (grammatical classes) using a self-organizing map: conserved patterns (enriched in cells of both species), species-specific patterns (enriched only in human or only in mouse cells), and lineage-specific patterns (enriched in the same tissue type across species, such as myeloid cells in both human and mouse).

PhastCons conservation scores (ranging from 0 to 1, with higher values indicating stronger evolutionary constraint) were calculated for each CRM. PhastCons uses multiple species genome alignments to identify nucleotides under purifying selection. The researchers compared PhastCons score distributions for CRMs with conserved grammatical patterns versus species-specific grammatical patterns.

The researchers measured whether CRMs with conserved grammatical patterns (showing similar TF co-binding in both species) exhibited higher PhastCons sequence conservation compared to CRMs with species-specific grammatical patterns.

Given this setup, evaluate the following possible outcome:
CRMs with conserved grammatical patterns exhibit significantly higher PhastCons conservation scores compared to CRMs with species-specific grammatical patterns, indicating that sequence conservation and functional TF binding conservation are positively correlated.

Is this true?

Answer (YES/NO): NO